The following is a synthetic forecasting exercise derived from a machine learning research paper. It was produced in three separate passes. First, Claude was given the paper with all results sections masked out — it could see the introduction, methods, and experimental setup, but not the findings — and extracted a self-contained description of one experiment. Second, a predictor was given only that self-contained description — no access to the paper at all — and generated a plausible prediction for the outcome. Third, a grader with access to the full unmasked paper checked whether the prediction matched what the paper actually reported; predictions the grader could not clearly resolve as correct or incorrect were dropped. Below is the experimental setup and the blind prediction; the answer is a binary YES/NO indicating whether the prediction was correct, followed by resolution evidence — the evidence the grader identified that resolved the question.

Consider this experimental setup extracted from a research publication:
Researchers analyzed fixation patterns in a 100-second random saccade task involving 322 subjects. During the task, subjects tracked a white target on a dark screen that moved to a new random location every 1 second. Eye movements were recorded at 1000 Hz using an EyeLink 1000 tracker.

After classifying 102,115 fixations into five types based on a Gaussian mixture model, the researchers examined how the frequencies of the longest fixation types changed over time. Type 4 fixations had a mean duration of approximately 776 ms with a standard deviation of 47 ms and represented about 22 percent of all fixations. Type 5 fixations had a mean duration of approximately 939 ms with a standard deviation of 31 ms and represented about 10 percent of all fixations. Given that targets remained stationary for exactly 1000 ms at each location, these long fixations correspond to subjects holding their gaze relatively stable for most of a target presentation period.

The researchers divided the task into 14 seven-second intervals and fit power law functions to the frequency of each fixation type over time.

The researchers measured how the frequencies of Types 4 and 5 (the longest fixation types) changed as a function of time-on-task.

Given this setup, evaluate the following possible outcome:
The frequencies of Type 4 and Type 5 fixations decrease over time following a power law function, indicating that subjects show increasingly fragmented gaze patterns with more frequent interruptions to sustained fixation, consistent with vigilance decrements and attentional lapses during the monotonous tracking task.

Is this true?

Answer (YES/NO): YES